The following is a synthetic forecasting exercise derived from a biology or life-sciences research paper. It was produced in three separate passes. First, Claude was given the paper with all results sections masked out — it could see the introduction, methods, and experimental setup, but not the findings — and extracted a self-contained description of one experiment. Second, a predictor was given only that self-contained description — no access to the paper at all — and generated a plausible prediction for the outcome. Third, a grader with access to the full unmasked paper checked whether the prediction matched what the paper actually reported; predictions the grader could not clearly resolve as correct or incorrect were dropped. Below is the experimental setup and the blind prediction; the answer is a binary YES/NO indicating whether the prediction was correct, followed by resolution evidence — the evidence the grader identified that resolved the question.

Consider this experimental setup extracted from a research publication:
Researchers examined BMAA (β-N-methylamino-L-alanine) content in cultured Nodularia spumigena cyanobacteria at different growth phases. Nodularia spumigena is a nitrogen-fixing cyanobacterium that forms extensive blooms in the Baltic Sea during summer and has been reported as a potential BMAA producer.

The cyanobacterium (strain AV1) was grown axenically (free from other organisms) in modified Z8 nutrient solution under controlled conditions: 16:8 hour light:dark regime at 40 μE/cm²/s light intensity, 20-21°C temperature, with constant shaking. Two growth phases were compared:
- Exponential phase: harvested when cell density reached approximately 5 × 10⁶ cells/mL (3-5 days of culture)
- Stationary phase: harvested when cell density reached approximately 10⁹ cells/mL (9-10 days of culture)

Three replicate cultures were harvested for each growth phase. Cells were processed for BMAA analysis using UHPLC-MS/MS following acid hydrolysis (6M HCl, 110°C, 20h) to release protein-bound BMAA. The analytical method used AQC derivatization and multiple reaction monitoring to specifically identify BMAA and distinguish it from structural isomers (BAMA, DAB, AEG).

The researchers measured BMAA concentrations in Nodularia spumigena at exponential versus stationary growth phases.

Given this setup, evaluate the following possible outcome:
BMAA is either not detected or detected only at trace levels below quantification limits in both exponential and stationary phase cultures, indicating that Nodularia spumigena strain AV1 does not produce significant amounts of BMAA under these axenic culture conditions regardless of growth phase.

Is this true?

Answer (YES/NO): NO